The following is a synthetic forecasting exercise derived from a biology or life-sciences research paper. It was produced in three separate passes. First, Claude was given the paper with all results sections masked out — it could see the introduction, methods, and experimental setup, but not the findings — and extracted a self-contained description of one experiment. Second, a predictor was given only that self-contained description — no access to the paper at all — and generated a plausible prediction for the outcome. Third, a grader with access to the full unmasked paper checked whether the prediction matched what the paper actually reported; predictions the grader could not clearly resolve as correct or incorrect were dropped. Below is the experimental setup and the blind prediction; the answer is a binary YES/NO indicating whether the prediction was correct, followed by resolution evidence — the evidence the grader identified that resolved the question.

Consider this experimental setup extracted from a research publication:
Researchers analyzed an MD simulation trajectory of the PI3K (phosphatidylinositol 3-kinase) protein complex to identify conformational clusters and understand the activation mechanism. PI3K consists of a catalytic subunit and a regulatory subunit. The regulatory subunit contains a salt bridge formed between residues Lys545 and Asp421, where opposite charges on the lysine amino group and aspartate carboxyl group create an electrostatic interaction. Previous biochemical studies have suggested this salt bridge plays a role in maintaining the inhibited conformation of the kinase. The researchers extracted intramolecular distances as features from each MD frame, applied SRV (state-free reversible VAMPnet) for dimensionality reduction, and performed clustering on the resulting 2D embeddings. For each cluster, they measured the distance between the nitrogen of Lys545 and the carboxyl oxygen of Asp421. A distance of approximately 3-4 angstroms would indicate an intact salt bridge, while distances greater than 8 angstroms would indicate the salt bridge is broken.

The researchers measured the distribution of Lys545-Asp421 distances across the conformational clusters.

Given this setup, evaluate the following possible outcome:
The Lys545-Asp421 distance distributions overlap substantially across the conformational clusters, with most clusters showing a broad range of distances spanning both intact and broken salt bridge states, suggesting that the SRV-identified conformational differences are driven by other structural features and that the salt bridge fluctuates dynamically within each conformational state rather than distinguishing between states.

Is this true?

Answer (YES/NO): NO